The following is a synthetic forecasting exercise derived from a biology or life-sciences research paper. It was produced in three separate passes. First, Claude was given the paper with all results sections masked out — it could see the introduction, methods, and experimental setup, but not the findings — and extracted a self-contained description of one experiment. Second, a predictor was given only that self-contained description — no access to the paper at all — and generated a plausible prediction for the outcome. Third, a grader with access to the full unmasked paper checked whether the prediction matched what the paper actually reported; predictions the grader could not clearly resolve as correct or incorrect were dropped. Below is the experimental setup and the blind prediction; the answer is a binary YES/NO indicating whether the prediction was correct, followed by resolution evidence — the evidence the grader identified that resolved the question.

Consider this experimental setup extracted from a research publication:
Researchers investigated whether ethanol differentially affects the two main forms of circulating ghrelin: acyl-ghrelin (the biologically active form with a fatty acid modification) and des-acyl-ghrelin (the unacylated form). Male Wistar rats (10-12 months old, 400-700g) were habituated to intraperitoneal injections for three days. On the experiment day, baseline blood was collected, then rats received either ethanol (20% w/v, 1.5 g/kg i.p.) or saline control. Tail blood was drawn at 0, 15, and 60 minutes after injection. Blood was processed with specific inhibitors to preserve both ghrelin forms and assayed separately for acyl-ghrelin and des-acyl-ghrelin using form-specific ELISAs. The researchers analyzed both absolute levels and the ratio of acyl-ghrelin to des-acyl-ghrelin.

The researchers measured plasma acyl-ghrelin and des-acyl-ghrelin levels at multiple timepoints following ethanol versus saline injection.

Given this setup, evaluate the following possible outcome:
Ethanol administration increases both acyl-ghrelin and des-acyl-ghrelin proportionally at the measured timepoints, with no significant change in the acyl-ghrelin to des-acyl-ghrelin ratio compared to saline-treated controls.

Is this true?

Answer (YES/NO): NO